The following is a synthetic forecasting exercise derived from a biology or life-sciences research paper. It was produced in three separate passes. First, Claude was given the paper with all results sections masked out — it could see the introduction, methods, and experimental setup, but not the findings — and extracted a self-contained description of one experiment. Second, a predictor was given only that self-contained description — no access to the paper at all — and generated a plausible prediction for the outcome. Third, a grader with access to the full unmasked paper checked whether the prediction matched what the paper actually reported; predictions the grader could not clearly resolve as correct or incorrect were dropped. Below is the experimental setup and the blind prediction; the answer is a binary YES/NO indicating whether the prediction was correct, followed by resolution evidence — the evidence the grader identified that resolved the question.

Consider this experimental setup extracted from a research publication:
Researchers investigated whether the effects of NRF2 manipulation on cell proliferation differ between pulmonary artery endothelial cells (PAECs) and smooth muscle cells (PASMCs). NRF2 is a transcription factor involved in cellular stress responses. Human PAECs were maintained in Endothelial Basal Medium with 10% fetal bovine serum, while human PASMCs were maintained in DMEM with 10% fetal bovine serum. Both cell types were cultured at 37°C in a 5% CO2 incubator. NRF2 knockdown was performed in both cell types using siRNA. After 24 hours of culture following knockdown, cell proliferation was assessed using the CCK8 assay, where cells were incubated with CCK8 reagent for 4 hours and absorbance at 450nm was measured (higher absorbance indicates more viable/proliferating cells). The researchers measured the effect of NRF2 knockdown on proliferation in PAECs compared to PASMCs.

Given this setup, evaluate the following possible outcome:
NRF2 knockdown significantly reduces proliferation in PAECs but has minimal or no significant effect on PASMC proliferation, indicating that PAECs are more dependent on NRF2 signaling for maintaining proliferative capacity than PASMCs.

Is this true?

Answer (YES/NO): NO